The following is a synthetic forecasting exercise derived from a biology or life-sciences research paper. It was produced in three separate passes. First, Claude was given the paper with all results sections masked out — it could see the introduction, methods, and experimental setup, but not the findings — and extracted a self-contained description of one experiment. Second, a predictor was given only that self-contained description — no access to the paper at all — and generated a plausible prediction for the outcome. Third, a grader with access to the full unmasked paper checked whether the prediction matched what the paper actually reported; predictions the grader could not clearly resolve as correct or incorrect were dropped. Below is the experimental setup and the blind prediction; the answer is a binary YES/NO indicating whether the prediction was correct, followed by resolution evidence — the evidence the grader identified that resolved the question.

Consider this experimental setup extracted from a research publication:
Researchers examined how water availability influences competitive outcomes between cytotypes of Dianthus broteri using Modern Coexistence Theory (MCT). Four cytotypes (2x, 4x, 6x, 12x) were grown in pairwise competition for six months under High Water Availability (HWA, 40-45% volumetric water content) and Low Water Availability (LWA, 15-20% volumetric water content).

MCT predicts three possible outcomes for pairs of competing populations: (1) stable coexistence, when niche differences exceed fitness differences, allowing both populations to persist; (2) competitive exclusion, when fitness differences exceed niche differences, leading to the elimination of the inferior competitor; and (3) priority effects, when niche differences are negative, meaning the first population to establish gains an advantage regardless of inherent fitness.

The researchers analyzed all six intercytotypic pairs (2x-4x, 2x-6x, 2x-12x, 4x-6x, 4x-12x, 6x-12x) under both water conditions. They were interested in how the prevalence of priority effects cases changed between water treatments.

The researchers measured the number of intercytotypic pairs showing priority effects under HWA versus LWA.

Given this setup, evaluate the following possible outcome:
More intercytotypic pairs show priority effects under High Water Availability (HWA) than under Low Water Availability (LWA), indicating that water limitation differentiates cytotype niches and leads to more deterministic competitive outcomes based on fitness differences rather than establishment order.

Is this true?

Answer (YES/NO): NO